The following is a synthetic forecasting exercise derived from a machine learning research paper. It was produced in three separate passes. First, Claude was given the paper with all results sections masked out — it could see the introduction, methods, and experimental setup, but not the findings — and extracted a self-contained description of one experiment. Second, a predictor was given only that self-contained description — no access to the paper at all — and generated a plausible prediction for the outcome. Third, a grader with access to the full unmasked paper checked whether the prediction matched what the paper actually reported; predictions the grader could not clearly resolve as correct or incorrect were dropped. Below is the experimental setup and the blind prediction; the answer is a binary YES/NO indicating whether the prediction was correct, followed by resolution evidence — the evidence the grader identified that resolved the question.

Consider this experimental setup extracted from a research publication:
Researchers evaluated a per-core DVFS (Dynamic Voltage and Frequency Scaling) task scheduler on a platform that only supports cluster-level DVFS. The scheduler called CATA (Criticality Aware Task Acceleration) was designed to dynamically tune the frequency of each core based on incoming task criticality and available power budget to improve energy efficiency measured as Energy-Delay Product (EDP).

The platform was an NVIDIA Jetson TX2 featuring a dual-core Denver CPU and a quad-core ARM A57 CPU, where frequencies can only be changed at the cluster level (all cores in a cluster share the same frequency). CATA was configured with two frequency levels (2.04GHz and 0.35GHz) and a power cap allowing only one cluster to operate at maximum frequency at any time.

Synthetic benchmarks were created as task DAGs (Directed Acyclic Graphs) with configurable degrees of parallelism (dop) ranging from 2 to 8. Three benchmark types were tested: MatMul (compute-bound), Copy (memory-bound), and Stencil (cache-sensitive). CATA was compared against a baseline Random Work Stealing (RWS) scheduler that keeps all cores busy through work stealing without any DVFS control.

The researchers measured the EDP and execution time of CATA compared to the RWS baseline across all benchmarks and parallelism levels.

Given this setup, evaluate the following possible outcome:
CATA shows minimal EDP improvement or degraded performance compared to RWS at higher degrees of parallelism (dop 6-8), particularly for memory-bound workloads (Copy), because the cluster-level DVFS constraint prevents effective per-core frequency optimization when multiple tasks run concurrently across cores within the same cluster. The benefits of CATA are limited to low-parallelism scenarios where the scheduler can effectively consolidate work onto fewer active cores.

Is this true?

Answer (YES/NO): NO